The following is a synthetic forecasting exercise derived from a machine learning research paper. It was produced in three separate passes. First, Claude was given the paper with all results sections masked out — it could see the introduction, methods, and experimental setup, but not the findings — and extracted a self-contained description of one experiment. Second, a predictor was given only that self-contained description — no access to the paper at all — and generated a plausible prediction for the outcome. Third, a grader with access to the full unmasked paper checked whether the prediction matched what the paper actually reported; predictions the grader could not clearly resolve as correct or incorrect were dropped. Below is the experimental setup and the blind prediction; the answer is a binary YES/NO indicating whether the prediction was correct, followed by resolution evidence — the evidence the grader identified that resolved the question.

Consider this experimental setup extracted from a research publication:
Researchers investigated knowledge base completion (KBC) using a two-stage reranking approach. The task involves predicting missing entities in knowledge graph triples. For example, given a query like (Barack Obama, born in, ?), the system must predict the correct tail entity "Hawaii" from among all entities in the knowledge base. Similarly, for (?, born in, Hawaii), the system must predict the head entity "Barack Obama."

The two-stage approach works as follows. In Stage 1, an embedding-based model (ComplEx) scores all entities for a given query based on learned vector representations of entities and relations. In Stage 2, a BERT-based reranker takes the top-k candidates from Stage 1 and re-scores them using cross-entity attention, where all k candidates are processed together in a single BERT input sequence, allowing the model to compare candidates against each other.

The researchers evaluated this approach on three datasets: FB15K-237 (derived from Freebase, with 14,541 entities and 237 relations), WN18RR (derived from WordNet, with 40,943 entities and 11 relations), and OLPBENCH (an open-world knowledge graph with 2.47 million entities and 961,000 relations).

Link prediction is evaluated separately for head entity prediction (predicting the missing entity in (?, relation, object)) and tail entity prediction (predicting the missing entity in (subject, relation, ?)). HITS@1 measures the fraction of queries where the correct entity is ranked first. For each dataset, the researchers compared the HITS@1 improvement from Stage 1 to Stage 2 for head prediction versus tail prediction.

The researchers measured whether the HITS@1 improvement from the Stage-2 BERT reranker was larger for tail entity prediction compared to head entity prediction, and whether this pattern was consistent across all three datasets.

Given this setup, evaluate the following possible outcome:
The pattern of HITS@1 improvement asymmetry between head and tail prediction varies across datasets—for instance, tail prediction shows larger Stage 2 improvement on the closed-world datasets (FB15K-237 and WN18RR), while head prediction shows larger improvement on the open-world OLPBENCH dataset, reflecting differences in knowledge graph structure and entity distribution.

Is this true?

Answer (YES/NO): YES